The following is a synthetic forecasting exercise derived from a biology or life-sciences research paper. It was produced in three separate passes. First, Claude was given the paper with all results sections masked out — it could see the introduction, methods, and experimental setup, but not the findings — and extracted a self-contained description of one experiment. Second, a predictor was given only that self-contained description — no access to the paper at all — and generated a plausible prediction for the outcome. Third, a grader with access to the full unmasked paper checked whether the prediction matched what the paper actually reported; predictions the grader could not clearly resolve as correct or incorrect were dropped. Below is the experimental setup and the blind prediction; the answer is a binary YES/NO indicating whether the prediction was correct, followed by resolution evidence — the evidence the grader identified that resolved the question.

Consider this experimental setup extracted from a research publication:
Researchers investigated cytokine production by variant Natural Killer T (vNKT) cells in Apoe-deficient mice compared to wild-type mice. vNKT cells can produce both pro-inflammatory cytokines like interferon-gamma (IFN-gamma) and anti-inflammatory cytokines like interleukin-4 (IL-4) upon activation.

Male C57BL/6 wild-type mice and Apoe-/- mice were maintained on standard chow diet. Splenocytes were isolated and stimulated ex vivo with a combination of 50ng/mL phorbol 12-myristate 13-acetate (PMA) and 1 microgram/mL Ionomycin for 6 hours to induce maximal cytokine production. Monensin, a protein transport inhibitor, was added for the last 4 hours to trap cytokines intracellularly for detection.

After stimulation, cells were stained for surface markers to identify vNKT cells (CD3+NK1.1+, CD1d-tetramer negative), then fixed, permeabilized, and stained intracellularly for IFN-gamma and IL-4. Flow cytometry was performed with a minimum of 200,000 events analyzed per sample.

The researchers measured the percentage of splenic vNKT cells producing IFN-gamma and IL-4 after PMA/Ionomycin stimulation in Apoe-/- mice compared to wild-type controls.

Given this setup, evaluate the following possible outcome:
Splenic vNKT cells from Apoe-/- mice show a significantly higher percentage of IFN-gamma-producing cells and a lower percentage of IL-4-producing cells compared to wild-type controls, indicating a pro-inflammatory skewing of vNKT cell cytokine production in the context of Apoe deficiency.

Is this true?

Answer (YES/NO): NO